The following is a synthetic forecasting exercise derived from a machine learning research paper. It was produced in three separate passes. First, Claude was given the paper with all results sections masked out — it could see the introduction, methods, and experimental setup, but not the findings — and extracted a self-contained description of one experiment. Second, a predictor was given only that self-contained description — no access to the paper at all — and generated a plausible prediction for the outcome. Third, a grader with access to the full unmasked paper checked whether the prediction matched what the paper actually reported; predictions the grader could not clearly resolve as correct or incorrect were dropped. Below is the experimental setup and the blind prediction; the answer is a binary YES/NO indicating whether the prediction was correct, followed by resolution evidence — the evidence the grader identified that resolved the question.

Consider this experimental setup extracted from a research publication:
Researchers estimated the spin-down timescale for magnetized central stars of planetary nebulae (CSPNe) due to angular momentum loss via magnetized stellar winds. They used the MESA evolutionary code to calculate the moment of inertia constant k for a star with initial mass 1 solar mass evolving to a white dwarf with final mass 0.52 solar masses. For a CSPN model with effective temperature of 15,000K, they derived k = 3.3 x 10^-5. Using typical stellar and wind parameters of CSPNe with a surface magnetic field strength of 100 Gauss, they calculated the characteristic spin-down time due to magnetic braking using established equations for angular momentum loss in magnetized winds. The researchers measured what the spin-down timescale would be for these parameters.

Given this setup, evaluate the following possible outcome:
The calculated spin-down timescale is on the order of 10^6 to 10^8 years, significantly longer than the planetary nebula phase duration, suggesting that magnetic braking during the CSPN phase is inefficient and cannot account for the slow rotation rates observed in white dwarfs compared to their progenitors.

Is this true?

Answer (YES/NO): NO